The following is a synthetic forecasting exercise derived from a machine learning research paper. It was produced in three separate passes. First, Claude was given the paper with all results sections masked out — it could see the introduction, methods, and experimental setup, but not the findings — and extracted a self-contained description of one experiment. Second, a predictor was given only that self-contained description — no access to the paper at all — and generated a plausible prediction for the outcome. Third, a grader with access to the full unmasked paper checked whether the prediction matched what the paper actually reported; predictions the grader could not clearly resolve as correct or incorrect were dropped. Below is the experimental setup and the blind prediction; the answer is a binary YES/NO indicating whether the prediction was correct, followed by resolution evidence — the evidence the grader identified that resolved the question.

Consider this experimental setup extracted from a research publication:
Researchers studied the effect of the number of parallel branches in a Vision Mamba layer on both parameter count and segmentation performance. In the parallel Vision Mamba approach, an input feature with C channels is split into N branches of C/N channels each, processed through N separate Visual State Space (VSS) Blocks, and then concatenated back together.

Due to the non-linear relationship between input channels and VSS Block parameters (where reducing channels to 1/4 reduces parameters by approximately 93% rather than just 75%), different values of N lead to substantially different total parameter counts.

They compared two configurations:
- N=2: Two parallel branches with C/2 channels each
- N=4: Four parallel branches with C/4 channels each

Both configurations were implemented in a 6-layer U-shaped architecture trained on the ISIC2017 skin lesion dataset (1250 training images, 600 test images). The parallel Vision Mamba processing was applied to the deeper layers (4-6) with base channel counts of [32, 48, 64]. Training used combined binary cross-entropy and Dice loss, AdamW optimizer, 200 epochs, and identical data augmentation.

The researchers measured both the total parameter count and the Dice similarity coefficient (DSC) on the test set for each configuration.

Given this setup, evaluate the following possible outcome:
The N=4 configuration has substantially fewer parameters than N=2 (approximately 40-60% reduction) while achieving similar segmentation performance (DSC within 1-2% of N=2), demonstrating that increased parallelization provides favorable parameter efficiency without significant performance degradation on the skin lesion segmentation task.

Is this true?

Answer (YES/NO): NO